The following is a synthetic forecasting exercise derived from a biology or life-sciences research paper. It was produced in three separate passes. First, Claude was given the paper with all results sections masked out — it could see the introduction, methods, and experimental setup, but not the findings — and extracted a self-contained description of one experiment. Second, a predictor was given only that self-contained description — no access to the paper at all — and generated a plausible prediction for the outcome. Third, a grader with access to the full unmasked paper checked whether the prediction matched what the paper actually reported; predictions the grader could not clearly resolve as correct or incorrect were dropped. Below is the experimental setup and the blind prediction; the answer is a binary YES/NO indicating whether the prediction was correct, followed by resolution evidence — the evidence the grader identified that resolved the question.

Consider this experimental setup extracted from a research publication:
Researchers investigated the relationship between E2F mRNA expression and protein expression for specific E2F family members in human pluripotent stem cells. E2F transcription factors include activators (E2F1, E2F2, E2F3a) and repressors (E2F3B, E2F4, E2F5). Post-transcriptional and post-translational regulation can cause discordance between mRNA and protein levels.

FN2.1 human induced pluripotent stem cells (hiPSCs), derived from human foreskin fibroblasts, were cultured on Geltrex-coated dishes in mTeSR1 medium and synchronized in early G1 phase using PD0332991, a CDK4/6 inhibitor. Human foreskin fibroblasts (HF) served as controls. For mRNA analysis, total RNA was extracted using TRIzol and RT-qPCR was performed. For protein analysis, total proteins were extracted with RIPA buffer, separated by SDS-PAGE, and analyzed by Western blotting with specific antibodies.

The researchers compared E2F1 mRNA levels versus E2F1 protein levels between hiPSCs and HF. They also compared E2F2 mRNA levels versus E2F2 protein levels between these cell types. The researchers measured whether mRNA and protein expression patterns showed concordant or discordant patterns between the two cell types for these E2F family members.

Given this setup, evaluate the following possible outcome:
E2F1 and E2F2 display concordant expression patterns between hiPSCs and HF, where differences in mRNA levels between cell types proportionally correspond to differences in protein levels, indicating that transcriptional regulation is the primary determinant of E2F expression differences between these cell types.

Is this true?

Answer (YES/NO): NO